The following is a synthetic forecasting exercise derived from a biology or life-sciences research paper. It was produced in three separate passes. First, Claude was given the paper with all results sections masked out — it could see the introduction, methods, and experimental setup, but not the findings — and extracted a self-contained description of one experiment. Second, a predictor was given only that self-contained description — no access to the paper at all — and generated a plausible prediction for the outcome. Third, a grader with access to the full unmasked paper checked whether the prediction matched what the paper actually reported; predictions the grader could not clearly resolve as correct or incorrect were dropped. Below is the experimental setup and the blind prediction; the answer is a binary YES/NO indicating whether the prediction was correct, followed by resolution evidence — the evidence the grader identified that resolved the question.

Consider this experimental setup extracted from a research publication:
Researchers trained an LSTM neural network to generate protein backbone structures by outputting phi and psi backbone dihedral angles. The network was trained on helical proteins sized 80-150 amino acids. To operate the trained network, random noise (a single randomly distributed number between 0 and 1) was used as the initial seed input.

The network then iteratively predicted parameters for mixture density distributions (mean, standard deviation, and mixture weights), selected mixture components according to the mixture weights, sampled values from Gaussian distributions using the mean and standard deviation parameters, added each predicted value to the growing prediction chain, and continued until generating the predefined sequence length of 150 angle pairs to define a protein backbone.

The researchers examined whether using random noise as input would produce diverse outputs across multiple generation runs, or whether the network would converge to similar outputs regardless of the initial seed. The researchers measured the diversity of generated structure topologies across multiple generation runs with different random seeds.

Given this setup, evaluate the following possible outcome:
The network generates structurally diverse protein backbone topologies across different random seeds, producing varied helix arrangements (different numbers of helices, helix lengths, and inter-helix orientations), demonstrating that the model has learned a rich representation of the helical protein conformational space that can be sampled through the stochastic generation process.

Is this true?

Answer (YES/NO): YES